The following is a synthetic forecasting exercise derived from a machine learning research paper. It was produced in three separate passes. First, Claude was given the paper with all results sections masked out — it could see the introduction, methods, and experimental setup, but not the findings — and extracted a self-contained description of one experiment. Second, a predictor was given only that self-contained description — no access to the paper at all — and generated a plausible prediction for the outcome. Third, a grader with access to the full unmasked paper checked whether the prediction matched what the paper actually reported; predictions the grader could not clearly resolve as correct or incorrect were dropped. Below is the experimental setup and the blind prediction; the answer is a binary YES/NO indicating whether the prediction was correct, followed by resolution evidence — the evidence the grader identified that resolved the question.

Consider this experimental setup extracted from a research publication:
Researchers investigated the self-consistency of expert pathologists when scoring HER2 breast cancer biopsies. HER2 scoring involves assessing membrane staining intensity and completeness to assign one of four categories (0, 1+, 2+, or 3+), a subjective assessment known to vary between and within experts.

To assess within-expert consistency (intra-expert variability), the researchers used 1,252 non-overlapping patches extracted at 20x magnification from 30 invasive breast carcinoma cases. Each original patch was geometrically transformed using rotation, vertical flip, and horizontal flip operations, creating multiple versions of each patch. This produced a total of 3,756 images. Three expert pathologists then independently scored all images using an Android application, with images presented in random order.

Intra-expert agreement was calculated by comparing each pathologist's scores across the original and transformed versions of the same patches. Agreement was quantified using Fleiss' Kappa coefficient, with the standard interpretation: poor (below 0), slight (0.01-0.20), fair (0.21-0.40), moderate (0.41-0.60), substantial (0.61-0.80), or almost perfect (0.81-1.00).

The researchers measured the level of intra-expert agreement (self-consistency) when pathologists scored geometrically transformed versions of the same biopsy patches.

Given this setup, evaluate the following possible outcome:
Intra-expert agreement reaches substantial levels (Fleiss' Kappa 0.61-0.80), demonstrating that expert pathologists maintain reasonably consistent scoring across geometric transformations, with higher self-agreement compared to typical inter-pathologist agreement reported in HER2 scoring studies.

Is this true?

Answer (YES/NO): YES